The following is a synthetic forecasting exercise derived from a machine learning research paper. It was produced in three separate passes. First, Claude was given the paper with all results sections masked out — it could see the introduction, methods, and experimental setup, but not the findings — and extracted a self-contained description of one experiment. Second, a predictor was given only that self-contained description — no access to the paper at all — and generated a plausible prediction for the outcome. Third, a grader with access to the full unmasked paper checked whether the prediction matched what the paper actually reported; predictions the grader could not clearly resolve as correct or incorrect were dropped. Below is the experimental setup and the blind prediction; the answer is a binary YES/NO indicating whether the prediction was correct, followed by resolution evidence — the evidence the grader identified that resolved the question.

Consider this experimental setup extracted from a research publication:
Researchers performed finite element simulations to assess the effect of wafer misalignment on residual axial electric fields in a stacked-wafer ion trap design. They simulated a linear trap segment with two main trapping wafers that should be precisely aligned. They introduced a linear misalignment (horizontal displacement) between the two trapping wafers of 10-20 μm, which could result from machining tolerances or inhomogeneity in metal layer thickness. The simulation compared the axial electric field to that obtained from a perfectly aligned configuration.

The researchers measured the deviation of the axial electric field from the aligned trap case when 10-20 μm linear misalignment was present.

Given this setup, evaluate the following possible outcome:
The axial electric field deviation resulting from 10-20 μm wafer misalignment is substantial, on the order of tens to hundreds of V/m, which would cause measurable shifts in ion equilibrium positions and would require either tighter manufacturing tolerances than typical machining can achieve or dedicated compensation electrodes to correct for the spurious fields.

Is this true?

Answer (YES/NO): YES